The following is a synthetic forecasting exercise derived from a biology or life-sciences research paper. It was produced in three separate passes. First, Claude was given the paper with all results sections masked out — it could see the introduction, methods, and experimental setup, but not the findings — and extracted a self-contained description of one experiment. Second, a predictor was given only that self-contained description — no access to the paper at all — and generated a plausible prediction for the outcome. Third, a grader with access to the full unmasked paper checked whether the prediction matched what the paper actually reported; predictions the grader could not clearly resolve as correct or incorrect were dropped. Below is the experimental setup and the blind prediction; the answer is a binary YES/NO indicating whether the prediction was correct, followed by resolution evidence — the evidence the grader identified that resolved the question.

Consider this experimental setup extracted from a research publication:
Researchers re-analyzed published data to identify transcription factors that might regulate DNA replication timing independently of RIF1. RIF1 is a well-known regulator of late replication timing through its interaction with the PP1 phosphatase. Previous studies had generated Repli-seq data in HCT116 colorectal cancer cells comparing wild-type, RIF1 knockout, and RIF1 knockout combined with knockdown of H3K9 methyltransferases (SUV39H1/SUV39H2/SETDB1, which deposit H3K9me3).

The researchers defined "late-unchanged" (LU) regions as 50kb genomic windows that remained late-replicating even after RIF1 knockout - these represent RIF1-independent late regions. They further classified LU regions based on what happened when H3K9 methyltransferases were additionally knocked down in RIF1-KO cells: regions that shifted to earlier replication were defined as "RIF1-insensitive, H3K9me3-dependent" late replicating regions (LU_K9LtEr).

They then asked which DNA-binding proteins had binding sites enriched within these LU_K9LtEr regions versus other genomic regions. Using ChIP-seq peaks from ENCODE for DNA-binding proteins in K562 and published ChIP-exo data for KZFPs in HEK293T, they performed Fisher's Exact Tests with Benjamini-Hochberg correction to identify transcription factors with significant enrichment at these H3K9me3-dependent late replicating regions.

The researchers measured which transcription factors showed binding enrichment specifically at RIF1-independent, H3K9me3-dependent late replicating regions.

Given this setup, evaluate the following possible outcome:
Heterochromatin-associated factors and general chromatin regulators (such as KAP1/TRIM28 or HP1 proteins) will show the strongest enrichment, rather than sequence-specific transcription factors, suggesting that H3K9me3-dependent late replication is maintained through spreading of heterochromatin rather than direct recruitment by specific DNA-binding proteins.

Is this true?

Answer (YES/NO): NO